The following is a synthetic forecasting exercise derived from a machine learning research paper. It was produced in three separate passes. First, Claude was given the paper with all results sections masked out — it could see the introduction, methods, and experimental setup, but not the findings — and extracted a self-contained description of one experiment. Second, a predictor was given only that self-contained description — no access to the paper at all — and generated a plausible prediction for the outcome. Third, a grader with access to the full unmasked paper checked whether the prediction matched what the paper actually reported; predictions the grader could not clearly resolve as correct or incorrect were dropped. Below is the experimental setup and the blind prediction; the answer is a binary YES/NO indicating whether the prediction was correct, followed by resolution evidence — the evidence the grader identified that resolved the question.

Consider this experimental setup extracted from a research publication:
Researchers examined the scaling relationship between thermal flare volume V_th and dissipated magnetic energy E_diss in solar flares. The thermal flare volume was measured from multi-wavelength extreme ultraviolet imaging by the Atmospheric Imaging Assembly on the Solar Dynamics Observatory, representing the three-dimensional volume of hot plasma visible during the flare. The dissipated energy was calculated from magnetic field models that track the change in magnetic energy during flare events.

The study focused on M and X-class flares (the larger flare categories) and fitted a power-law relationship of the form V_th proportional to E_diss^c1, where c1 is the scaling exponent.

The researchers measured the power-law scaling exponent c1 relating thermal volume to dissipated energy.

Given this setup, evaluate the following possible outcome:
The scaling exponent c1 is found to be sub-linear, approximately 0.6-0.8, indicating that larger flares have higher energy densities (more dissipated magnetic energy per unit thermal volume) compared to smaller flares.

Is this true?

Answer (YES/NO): NO